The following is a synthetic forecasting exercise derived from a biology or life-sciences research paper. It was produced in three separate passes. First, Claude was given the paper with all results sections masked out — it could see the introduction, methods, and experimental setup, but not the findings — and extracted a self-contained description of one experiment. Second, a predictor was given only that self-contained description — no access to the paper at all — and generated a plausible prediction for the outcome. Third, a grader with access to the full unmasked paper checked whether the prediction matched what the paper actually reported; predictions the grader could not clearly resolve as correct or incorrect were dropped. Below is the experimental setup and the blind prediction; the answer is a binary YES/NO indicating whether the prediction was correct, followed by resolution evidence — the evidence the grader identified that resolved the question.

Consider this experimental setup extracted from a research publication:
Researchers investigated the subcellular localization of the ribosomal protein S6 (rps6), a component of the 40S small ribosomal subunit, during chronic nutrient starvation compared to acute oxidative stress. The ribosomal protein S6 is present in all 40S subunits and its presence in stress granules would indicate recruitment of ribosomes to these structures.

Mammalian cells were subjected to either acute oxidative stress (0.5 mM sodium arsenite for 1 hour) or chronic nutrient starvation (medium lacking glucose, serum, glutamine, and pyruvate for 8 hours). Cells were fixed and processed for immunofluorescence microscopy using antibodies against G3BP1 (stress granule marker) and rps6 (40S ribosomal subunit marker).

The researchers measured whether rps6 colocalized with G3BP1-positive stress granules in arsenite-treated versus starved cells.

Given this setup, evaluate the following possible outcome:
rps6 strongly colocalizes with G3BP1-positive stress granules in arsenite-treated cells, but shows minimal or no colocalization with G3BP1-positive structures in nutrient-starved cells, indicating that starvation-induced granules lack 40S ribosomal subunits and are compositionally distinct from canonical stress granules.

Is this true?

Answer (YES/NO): YES